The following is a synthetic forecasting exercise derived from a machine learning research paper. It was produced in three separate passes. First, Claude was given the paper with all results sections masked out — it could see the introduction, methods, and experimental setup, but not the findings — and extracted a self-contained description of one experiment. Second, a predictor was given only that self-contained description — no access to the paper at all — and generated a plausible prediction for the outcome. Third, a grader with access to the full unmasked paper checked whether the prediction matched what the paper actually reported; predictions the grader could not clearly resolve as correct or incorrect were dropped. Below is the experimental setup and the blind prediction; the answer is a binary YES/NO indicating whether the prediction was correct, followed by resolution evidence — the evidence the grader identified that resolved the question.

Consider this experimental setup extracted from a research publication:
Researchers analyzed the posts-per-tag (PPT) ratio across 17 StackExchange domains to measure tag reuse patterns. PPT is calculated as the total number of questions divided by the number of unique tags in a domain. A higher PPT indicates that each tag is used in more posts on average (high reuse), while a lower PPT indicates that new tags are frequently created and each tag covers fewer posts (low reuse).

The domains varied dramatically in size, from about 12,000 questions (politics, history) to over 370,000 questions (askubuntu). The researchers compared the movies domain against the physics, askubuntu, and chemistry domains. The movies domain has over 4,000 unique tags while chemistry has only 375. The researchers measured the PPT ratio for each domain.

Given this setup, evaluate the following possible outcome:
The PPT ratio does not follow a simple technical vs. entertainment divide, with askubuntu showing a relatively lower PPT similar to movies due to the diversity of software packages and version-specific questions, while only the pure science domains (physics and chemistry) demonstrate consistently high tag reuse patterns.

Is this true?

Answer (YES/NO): NO